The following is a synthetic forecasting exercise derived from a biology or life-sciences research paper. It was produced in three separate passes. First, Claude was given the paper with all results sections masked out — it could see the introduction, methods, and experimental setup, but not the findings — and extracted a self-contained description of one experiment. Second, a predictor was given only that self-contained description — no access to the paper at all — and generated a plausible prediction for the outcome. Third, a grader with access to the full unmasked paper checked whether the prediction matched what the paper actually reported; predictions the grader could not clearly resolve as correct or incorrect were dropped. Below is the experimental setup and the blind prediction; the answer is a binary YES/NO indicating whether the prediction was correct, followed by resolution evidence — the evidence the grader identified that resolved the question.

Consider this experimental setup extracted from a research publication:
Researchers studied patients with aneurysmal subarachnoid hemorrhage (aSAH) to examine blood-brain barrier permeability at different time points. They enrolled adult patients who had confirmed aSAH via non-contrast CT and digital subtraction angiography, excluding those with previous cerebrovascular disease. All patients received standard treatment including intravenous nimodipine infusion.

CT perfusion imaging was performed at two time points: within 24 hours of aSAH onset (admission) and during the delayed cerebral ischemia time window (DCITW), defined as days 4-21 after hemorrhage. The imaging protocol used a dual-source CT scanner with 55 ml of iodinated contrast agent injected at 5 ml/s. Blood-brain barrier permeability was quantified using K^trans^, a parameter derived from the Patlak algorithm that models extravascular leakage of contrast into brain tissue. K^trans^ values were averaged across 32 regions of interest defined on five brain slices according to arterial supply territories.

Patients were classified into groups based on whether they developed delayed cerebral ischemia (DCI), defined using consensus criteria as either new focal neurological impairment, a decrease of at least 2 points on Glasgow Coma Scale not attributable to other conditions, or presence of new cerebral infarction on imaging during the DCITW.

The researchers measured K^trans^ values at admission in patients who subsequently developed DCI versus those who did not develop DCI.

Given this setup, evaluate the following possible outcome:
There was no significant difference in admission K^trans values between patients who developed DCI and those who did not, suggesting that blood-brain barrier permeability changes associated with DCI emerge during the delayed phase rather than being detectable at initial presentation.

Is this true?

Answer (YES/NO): NO